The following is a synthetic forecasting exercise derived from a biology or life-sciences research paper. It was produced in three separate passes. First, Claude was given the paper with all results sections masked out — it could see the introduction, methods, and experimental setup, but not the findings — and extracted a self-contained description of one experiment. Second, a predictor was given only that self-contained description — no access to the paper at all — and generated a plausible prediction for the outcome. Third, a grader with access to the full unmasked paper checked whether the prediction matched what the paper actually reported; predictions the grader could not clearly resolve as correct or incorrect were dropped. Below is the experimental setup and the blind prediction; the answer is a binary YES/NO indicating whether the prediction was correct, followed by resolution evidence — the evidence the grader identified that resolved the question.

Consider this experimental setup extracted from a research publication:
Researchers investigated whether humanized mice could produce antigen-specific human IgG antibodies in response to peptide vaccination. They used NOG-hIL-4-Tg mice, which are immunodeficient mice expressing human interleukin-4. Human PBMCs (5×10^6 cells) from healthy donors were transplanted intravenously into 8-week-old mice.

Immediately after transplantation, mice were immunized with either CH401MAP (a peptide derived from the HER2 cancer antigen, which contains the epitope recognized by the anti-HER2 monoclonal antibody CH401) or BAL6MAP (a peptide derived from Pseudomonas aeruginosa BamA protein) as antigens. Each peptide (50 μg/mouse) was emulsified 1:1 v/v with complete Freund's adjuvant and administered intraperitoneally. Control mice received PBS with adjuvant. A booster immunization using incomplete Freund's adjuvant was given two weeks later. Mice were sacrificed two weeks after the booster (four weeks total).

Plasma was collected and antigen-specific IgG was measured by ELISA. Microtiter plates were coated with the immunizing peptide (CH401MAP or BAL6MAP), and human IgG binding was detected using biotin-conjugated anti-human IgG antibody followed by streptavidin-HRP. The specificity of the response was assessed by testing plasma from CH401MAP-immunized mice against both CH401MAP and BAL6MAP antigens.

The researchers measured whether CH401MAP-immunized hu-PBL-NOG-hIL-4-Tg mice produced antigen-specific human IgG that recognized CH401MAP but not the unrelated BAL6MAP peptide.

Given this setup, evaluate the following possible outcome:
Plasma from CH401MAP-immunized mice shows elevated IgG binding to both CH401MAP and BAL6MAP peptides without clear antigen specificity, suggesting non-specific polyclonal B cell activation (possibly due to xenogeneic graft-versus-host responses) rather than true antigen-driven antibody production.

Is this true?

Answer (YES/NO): NO